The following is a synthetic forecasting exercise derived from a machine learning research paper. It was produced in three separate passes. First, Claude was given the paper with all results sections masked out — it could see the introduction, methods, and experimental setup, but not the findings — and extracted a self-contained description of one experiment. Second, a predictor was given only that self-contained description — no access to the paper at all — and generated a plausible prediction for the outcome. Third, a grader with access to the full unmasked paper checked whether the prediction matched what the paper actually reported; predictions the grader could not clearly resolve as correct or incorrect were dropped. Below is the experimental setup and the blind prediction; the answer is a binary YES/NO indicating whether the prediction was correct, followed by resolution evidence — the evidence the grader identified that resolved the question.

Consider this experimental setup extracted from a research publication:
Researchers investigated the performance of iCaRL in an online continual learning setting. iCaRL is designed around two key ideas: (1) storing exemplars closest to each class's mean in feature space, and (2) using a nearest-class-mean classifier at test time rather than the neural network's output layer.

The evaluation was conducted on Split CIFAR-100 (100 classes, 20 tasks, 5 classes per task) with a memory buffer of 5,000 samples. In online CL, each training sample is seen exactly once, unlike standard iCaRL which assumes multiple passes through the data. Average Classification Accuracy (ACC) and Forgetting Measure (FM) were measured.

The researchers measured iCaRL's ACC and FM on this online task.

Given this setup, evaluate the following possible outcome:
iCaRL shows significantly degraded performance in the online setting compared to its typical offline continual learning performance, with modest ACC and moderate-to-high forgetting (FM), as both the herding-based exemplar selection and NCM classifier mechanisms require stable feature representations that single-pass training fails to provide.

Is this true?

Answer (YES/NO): NO